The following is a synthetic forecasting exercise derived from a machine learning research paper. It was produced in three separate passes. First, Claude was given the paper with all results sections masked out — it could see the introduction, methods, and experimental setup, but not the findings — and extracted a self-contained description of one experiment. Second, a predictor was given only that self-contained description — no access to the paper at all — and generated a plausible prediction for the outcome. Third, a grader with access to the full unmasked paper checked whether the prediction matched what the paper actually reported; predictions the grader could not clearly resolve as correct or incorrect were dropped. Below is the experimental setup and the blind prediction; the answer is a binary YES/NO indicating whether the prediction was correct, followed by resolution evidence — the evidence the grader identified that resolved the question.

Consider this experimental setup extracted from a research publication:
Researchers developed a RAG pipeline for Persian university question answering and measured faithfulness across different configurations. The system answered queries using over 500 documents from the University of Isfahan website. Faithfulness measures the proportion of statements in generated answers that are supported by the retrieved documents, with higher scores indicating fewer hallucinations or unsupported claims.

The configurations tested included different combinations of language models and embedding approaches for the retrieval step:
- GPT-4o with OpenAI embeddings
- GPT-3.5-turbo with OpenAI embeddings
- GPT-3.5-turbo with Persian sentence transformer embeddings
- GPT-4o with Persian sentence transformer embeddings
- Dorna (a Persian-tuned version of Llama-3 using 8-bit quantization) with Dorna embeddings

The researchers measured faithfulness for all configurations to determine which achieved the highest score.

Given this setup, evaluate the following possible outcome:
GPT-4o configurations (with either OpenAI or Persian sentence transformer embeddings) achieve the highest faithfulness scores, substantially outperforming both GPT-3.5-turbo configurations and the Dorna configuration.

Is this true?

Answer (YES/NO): NO